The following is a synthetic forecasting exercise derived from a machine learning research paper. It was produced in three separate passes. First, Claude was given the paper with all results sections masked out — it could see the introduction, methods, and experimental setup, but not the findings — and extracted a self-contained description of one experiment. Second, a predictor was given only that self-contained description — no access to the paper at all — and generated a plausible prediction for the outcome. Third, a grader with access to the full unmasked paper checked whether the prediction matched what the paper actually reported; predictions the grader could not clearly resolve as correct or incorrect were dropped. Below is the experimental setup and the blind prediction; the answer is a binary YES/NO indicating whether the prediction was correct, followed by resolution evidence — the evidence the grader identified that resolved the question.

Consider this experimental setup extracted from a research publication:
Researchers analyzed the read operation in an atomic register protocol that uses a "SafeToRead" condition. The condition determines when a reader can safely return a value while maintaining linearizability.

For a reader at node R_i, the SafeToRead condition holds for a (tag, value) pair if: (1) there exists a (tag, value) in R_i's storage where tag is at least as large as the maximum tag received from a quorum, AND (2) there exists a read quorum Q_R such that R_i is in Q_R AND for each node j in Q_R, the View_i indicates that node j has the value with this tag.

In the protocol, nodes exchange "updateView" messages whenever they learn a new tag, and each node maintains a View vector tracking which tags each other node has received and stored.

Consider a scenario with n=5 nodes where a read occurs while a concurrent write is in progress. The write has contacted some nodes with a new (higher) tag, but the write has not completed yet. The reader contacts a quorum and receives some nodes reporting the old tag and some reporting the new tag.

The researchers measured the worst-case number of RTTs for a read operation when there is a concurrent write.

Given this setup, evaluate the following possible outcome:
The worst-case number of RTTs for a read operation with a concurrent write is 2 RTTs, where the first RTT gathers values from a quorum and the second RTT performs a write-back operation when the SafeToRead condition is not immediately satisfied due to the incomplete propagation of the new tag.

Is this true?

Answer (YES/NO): NO